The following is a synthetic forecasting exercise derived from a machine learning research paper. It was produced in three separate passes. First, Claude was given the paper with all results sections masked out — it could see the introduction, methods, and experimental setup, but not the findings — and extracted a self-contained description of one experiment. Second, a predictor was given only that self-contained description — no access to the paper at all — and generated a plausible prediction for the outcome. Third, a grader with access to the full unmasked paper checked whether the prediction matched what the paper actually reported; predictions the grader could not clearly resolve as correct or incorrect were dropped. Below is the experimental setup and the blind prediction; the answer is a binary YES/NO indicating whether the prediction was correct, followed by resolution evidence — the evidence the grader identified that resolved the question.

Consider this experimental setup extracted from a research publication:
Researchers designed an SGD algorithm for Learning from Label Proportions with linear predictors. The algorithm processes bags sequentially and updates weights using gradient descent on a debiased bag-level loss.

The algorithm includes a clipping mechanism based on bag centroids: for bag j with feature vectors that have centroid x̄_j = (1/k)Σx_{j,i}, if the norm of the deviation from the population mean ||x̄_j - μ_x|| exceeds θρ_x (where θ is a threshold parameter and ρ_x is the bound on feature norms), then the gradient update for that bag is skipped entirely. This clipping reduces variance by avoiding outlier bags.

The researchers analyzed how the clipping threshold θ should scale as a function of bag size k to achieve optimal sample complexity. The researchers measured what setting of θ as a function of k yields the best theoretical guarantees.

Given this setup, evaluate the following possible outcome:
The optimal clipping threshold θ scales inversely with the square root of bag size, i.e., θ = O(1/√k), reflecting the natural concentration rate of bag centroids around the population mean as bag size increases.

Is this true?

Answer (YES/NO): NO